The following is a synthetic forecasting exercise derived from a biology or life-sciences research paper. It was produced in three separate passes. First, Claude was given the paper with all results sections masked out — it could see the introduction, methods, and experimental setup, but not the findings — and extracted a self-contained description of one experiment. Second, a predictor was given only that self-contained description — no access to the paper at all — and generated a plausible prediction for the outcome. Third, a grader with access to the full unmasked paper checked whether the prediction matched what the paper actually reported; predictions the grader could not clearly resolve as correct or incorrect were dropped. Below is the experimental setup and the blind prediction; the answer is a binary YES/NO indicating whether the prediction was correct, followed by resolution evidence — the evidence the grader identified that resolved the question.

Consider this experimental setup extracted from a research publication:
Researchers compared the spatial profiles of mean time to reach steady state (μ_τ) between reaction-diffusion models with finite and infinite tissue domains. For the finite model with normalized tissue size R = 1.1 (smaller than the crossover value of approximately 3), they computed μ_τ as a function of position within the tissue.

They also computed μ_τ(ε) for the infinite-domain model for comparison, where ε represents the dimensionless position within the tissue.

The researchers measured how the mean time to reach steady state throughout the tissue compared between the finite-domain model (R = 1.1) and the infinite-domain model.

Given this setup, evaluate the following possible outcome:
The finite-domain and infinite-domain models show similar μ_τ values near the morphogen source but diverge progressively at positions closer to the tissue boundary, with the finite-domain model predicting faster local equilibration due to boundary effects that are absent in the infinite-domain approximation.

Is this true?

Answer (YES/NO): NO